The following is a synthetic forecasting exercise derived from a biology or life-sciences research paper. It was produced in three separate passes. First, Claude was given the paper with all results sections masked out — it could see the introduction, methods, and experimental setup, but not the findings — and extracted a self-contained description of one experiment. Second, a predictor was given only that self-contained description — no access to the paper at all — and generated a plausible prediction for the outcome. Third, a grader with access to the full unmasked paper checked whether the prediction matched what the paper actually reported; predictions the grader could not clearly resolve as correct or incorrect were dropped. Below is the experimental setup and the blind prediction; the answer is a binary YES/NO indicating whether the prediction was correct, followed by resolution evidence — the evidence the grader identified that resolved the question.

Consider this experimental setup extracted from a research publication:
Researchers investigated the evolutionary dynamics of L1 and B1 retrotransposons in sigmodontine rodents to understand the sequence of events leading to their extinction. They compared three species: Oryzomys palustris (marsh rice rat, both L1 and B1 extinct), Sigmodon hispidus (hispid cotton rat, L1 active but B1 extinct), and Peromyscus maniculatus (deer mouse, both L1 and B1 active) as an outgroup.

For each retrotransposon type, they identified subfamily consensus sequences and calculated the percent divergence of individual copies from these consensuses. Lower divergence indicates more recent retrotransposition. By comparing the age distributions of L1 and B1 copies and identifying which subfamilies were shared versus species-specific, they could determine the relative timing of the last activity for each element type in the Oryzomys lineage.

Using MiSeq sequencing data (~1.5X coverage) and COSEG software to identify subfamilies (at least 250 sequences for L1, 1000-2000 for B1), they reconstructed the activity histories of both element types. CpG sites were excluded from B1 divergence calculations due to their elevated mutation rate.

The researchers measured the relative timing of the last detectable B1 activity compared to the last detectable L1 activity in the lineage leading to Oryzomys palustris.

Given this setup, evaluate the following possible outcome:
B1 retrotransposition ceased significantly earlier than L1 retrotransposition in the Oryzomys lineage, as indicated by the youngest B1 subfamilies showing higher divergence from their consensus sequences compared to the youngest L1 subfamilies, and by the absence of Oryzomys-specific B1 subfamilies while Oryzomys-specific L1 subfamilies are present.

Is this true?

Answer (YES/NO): NO